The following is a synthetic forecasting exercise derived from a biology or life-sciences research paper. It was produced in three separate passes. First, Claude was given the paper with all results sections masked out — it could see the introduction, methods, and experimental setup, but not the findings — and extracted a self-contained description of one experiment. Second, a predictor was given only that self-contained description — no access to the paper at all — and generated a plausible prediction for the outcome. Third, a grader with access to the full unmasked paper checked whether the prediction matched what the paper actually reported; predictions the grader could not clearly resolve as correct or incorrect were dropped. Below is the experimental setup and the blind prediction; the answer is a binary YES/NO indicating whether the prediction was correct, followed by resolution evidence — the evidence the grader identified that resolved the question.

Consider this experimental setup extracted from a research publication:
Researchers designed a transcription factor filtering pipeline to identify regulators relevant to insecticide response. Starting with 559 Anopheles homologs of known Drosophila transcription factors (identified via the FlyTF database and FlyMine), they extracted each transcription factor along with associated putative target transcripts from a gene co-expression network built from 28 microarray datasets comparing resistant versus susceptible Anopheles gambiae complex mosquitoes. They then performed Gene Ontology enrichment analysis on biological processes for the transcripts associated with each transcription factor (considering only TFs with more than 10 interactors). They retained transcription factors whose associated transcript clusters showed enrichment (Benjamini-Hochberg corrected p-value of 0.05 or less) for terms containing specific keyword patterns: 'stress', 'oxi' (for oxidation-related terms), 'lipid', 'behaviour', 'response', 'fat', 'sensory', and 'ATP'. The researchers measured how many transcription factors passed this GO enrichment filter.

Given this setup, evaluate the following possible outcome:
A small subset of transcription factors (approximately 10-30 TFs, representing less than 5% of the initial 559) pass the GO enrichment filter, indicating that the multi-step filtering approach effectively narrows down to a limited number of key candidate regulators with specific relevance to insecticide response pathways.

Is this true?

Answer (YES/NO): NO